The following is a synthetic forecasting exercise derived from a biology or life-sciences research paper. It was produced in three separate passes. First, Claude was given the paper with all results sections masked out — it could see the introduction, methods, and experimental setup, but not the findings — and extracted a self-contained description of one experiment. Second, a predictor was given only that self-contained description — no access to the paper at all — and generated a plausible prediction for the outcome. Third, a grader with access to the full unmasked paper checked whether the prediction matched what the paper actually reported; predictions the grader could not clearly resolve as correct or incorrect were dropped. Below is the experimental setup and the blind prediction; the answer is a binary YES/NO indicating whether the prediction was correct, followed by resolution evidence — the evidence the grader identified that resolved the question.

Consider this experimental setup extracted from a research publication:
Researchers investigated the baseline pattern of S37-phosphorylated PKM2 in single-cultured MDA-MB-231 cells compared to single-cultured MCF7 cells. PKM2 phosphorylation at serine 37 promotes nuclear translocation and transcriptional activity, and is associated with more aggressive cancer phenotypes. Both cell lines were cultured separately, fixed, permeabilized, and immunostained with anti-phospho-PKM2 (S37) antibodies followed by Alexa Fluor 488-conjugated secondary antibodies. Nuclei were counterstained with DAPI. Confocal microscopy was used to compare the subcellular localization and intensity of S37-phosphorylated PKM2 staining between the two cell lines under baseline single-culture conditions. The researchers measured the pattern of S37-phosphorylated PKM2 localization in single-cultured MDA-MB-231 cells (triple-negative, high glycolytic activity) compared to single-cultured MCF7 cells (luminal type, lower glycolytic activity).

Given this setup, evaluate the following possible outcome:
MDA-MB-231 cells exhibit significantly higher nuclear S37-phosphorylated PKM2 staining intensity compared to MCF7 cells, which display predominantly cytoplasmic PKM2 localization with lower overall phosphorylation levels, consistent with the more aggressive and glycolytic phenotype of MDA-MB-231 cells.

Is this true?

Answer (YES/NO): YES